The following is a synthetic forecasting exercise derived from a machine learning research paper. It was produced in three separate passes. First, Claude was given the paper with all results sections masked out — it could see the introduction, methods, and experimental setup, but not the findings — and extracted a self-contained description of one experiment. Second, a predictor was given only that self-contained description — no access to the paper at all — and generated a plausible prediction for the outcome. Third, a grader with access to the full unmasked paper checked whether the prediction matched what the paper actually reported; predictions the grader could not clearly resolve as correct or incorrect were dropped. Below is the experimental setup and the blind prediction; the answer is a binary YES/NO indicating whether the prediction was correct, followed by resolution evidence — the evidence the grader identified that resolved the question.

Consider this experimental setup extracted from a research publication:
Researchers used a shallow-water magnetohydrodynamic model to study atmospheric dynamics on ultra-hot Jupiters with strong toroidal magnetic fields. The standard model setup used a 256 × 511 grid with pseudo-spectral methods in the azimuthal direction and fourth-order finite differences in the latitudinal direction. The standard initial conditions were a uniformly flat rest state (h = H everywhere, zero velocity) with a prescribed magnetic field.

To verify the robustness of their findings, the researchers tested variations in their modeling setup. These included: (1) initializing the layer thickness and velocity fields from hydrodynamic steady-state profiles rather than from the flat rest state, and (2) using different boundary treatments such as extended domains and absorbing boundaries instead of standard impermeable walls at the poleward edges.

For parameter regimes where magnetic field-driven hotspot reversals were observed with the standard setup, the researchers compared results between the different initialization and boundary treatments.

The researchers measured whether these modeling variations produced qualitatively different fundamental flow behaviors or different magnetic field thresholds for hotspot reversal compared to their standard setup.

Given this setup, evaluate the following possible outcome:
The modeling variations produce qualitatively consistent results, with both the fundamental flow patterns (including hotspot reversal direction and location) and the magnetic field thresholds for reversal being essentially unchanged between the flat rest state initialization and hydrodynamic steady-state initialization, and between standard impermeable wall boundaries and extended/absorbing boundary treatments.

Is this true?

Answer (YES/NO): YES